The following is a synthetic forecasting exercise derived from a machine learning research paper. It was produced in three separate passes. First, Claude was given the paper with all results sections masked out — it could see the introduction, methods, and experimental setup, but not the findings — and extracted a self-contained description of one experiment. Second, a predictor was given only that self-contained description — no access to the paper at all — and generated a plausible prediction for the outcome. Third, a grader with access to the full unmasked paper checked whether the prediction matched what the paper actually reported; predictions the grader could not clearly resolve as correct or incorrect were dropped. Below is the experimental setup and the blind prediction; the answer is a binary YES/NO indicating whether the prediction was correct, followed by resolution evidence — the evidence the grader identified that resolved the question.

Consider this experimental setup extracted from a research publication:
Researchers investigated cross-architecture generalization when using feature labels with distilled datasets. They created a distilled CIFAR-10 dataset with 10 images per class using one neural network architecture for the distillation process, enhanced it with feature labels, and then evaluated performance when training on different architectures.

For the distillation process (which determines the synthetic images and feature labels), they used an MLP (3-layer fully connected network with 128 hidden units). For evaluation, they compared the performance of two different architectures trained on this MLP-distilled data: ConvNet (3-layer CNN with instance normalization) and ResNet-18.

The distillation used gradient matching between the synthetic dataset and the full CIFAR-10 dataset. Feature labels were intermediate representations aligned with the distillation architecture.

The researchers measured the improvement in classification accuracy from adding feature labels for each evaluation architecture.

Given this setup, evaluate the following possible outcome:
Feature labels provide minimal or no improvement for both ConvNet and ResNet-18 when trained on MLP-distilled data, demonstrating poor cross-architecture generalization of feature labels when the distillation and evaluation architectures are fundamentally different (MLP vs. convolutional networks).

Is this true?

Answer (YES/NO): NO